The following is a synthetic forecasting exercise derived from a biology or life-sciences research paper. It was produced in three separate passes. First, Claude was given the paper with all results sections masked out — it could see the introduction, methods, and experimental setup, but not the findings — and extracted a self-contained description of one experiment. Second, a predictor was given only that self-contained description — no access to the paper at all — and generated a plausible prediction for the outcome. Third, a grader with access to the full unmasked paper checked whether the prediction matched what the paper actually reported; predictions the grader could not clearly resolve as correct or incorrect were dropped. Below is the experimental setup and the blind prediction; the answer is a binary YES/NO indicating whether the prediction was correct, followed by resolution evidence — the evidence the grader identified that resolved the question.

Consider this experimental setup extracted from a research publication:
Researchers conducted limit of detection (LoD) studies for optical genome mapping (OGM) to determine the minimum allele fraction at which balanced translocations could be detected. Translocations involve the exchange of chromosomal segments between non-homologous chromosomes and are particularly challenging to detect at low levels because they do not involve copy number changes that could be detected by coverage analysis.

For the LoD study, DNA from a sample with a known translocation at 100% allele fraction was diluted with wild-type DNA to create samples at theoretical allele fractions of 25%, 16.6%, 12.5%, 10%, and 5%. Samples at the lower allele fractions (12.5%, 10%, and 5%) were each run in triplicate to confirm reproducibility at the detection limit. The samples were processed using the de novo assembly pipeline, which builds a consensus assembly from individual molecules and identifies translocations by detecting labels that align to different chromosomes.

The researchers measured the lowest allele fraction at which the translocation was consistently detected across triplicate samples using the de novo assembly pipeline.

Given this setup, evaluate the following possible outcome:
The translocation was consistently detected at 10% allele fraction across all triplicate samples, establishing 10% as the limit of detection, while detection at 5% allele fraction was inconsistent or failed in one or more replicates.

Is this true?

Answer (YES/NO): NO